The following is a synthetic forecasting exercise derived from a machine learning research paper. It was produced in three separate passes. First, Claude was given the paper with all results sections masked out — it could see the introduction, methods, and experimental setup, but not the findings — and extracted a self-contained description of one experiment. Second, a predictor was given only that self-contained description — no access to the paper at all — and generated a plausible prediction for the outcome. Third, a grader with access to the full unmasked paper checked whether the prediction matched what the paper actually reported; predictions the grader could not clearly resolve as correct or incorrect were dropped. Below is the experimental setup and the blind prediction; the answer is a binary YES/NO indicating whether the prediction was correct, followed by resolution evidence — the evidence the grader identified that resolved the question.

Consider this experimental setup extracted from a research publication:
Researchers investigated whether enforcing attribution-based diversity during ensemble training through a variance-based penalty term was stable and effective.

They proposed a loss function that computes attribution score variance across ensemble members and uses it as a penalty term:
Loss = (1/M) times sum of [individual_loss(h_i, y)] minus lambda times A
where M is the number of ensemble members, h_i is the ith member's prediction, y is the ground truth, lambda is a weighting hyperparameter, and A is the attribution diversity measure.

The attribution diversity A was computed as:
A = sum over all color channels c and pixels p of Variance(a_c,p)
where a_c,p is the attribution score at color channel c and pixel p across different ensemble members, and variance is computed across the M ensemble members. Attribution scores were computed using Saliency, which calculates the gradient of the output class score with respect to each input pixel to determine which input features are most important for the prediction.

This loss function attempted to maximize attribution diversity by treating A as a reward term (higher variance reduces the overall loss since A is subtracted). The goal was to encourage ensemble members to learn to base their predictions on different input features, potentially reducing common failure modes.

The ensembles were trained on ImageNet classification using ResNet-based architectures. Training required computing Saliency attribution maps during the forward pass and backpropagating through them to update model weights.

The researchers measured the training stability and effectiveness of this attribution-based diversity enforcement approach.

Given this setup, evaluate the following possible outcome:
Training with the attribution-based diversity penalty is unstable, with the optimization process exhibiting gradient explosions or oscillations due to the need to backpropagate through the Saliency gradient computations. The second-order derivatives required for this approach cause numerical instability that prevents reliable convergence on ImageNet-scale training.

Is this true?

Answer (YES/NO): NO